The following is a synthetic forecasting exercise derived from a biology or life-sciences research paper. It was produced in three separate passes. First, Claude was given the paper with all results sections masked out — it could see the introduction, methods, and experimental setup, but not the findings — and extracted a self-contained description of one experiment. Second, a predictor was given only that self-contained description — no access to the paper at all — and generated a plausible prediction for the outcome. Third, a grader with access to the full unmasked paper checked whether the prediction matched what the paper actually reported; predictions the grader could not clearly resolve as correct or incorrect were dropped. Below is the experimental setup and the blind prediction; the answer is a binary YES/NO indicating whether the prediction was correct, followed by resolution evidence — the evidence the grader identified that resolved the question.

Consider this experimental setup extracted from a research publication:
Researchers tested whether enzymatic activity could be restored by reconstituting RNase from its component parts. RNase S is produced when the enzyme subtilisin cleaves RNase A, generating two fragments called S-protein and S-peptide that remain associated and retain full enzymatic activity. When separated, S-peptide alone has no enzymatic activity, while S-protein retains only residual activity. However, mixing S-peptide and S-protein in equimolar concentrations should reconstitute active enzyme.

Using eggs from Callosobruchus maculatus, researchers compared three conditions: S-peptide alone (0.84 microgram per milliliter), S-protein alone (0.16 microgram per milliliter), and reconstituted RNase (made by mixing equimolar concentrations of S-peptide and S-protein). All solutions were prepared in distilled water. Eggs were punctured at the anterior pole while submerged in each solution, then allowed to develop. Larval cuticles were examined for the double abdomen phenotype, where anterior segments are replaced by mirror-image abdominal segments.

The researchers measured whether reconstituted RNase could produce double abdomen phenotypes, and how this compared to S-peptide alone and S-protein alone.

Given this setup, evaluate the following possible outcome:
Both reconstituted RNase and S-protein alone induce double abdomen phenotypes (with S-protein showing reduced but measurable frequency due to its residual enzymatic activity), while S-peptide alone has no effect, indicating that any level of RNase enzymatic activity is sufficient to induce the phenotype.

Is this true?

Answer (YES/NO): YES